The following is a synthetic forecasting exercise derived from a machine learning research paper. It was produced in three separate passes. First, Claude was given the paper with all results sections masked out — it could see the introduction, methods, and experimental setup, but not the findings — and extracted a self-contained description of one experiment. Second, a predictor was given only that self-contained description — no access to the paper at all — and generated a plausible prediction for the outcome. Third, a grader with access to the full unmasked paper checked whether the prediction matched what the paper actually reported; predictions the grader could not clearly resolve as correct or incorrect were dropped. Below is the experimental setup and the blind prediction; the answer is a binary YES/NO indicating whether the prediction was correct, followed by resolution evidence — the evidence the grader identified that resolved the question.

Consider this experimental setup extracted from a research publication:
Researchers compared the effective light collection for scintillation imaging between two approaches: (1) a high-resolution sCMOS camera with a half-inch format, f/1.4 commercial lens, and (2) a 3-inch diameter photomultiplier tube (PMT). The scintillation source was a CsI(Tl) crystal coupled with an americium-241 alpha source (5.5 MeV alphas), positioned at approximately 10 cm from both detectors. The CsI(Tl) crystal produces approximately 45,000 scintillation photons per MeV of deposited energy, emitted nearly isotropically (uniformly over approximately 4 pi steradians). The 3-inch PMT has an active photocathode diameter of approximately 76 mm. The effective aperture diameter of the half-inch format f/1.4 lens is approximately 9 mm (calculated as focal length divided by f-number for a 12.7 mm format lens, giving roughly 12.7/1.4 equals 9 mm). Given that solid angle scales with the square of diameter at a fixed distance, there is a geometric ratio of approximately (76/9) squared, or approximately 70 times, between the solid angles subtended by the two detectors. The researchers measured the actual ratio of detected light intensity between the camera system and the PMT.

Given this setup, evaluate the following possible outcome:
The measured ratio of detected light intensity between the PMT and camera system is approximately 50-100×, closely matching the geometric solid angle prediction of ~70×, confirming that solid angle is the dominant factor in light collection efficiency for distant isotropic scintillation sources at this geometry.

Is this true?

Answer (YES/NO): NO